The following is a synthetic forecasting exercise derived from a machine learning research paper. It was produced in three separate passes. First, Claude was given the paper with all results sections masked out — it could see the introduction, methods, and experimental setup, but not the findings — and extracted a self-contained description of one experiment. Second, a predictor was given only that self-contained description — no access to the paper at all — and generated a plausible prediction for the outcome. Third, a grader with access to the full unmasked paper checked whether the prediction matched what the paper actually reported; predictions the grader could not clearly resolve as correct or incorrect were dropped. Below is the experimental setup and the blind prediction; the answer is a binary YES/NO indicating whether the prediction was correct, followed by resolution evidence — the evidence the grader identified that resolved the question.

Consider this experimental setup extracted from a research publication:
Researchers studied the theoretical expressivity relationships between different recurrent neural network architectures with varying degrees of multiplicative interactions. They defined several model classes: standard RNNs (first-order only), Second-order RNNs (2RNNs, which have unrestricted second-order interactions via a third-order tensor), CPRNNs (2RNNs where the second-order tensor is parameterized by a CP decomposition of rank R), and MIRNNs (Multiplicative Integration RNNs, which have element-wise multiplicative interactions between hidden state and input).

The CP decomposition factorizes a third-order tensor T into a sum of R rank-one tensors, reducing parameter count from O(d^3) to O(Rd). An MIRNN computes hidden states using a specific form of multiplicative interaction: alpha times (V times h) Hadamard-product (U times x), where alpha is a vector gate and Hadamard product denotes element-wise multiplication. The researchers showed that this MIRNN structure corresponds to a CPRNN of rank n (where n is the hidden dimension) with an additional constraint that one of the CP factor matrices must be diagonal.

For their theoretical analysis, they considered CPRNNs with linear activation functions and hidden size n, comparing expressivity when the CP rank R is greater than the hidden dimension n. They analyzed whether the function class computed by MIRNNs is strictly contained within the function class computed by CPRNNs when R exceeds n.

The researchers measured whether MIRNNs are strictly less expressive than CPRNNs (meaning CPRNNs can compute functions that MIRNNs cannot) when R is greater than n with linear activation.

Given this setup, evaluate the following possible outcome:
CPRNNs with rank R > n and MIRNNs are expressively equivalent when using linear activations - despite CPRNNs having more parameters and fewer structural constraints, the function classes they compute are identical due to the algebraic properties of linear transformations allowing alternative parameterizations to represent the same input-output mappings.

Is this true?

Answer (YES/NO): NO